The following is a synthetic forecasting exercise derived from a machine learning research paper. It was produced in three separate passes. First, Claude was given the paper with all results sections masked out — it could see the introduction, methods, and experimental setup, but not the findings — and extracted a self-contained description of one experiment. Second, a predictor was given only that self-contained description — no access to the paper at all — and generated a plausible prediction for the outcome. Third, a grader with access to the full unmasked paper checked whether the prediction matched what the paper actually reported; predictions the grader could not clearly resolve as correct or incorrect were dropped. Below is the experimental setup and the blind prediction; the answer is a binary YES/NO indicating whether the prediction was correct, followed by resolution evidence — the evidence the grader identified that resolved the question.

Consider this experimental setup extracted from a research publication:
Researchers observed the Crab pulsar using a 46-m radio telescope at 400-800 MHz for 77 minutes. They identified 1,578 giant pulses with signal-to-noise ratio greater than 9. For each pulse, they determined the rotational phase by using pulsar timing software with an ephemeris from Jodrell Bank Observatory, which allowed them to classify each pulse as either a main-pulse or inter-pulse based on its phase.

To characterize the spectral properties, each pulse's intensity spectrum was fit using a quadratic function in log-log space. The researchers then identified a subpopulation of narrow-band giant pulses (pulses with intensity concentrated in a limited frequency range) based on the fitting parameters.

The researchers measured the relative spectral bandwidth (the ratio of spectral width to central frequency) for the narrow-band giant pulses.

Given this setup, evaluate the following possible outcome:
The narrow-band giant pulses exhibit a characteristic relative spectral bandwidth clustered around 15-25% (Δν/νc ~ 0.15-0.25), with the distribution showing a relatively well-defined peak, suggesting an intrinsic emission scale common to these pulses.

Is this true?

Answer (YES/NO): NO